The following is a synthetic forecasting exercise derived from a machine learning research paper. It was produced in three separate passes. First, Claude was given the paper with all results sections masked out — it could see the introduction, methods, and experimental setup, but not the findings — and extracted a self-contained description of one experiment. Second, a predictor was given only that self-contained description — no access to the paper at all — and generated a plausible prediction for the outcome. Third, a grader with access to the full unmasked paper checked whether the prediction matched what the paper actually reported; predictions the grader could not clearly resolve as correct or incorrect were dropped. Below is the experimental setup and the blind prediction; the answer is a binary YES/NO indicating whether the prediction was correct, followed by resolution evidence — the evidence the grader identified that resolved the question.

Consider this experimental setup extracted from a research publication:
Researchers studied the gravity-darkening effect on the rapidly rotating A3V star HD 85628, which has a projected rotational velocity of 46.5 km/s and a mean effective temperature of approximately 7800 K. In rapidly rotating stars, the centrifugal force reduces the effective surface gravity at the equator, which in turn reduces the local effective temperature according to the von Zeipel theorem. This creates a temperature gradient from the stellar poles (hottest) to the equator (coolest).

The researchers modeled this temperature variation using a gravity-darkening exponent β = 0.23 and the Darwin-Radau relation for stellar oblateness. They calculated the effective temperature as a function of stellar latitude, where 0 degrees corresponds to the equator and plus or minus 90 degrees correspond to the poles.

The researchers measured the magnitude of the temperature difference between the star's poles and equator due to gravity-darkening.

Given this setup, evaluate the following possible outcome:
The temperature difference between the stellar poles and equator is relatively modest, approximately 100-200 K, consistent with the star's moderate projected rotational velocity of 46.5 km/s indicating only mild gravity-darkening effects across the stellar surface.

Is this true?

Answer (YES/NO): NO